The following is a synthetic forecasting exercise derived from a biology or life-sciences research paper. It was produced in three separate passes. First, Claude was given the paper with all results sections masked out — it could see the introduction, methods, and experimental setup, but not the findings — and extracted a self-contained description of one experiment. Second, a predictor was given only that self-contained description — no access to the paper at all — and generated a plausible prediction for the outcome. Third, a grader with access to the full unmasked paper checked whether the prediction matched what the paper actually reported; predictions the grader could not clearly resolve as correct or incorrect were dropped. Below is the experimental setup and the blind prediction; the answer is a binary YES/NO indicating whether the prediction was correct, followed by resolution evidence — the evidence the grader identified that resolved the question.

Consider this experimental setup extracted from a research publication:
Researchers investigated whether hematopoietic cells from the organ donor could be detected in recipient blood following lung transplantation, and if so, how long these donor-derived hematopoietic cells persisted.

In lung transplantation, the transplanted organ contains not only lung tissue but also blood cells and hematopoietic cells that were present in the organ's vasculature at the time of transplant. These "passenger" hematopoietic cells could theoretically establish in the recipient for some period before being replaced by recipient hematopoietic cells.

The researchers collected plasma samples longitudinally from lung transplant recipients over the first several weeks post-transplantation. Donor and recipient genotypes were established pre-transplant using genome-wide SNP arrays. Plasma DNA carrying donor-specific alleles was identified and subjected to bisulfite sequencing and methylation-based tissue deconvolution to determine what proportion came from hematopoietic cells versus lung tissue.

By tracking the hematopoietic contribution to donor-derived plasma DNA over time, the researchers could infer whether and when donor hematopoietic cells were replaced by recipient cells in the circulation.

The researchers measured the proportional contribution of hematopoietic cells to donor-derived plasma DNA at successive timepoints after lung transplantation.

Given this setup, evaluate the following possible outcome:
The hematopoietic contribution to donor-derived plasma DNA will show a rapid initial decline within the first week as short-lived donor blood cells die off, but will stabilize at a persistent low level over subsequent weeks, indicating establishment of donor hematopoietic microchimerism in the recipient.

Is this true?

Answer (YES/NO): NO